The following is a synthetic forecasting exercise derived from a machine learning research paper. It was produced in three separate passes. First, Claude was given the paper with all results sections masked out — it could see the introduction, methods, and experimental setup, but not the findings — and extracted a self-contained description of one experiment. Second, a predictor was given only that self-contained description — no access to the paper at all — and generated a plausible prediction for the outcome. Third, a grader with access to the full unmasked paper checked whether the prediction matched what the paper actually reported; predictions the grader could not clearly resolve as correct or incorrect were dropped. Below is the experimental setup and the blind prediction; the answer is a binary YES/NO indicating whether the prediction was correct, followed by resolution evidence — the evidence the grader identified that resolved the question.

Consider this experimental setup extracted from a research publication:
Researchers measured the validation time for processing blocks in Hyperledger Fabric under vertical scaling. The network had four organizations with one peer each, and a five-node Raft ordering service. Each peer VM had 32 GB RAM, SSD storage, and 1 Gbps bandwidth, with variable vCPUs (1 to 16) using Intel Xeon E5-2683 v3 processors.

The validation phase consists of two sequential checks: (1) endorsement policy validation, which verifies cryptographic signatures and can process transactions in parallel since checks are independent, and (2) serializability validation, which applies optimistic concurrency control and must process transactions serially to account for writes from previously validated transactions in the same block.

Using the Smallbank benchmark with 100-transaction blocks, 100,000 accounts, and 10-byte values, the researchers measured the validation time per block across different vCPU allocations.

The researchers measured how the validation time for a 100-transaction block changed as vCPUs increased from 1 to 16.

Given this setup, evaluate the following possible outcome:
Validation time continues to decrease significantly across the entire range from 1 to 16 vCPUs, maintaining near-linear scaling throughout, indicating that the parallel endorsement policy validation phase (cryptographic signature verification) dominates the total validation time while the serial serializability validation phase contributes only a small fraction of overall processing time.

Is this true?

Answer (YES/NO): NO